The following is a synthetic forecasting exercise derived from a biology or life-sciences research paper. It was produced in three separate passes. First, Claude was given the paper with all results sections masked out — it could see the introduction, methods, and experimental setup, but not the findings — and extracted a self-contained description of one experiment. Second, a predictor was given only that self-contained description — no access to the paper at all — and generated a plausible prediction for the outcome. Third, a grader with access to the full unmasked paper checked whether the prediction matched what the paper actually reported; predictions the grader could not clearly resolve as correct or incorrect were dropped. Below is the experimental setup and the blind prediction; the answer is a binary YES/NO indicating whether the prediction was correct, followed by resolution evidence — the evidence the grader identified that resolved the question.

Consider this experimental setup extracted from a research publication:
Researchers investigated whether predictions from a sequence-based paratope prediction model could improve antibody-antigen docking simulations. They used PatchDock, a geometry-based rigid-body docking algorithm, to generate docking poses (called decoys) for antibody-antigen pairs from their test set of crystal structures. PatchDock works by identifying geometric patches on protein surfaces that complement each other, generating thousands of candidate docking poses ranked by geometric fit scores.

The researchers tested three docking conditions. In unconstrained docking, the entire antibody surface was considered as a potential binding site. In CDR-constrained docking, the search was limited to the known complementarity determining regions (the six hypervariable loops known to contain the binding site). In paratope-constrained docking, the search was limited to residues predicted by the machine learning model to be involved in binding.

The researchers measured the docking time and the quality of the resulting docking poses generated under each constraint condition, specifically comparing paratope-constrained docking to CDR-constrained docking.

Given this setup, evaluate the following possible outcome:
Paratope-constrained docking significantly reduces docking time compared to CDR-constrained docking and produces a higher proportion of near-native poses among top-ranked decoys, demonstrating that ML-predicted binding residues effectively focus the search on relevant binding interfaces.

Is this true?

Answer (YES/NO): YES